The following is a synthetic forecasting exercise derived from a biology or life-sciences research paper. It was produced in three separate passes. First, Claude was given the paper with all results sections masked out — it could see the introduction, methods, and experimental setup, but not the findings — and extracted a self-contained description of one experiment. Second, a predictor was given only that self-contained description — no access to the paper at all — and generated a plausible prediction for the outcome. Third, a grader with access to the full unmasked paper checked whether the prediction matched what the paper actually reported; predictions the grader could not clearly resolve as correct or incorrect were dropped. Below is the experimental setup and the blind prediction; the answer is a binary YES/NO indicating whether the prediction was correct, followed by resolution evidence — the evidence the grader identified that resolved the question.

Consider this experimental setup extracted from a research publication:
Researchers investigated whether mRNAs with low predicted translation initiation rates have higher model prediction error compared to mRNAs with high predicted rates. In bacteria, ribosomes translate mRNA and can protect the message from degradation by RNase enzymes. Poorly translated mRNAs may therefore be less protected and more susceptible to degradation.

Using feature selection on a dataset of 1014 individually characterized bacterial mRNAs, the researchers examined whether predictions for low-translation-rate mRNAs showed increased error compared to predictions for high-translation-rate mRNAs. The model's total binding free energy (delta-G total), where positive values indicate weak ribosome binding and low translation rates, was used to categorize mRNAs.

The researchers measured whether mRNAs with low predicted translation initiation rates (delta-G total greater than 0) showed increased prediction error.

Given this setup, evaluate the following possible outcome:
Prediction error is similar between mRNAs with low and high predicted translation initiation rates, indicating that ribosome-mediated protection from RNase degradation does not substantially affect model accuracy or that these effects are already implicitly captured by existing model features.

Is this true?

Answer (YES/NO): NO